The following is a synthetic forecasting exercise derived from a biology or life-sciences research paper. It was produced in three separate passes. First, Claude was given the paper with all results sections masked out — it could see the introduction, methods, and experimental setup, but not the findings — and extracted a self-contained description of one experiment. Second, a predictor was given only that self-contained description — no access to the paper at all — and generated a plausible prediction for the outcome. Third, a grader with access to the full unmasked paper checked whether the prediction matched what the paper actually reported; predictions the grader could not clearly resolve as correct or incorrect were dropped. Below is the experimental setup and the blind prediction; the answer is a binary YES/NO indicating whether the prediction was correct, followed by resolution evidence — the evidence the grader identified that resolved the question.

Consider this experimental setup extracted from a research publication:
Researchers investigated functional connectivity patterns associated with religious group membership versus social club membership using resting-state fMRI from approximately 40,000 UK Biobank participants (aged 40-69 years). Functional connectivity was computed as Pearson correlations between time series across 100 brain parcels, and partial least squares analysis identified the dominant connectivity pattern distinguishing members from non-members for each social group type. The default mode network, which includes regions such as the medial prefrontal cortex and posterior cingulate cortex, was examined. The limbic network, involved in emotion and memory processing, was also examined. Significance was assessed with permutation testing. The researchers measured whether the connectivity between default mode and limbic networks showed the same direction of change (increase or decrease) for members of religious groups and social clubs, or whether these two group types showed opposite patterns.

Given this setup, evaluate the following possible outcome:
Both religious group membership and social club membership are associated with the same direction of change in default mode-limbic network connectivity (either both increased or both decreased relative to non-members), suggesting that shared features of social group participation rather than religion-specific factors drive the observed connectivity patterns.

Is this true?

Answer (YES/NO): NO